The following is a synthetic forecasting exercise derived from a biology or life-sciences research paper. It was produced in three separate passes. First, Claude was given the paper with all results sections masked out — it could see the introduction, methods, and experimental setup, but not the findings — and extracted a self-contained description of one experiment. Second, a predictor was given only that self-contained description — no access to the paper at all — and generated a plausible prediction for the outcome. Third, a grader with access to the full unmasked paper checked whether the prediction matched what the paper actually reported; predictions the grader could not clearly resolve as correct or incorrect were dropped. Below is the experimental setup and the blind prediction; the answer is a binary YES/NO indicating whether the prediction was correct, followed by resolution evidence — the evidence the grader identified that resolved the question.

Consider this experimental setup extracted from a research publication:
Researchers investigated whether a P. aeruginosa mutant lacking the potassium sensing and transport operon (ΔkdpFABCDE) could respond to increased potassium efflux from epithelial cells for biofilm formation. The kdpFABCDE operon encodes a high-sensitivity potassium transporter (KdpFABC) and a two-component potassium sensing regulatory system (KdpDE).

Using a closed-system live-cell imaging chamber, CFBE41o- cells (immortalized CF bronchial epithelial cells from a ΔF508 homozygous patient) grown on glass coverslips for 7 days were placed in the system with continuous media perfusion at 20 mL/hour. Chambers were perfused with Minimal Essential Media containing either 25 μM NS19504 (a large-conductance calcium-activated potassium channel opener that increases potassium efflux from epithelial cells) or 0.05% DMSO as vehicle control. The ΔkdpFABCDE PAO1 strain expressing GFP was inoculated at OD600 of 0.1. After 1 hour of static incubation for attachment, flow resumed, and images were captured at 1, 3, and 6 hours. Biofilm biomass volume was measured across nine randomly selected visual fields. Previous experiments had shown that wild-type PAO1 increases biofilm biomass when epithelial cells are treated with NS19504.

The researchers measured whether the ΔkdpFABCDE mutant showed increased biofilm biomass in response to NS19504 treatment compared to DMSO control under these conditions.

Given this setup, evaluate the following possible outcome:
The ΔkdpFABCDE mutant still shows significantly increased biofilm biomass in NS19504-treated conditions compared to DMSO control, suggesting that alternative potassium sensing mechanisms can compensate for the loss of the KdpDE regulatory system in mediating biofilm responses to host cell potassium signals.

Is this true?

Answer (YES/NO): NO